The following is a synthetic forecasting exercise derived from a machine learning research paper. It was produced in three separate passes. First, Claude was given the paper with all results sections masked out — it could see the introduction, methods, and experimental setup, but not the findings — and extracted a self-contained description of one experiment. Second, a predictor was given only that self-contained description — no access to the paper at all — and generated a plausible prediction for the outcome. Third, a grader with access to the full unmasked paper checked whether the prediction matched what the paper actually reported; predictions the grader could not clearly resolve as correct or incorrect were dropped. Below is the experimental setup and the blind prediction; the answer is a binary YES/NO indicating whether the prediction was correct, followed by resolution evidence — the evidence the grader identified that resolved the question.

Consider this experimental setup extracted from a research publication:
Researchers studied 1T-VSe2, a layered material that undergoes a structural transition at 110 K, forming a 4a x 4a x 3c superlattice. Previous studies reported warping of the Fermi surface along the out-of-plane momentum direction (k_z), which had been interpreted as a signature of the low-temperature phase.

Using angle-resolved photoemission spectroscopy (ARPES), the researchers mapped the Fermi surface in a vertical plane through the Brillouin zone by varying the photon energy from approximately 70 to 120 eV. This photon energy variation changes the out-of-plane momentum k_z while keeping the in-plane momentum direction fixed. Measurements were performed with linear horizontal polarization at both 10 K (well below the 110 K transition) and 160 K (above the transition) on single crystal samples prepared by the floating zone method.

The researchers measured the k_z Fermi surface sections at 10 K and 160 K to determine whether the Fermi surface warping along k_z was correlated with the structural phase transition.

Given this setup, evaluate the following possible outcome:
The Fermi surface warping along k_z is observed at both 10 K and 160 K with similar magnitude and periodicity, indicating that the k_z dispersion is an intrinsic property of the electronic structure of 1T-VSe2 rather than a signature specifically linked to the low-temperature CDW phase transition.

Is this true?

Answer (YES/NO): YES